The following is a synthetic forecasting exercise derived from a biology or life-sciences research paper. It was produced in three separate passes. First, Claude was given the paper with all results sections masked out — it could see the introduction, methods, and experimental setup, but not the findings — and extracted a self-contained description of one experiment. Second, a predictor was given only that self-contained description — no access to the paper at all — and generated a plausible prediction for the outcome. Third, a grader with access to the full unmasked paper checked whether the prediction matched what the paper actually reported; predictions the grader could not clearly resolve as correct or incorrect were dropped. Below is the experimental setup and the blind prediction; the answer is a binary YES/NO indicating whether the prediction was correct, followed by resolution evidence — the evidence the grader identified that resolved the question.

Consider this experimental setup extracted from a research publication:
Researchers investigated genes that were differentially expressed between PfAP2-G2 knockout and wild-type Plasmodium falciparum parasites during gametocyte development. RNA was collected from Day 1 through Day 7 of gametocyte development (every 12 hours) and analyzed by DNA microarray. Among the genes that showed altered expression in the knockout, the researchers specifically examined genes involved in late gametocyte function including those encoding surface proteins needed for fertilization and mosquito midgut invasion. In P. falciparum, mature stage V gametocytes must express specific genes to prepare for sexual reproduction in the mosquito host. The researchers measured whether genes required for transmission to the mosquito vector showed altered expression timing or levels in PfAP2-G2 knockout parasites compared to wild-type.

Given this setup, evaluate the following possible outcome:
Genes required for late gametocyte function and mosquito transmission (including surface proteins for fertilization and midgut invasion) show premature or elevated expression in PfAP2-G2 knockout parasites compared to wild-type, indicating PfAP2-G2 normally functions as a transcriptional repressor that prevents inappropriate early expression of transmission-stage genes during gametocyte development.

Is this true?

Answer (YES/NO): NO